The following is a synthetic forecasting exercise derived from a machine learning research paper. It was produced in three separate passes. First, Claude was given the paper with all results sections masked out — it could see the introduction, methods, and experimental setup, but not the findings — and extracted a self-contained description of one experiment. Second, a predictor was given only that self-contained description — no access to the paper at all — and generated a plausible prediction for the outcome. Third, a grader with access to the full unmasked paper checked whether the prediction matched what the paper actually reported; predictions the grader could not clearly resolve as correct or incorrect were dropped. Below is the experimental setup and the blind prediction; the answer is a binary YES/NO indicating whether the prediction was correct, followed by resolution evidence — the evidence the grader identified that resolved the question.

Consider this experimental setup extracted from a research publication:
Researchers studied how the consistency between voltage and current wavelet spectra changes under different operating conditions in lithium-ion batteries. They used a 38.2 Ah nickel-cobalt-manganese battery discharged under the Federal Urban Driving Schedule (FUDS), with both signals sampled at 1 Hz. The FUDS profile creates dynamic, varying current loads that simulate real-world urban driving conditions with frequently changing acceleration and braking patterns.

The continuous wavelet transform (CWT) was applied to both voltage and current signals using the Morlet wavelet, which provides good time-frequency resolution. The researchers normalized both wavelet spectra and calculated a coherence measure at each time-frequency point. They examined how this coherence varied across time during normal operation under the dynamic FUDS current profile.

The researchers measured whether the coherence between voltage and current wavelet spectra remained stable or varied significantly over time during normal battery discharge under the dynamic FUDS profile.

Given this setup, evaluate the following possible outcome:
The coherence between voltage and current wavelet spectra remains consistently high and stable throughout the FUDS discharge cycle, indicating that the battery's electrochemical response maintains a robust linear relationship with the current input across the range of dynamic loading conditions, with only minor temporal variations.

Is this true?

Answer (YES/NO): NO